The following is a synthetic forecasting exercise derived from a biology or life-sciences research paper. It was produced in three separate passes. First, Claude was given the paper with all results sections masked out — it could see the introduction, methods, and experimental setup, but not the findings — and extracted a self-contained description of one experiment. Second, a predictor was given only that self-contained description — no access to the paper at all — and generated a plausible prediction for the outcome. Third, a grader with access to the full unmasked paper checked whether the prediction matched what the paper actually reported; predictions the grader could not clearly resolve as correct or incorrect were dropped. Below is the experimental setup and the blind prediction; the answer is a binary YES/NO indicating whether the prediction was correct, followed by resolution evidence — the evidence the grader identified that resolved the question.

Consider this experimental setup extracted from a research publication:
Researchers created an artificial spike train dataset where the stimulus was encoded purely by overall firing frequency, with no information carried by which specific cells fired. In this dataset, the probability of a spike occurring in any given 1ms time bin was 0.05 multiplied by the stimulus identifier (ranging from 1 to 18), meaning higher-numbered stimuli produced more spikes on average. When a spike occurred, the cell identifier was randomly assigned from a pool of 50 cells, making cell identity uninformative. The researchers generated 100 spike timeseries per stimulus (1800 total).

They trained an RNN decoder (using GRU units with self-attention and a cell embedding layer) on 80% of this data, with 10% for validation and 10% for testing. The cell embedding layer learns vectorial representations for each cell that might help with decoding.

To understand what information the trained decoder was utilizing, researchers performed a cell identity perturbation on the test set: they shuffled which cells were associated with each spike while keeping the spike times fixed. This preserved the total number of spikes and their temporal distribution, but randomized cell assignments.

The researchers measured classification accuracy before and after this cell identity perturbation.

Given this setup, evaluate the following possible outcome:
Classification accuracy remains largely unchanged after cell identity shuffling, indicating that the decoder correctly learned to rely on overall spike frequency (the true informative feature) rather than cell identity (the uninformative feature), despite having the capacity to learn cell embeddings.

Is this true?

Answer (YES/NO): YES